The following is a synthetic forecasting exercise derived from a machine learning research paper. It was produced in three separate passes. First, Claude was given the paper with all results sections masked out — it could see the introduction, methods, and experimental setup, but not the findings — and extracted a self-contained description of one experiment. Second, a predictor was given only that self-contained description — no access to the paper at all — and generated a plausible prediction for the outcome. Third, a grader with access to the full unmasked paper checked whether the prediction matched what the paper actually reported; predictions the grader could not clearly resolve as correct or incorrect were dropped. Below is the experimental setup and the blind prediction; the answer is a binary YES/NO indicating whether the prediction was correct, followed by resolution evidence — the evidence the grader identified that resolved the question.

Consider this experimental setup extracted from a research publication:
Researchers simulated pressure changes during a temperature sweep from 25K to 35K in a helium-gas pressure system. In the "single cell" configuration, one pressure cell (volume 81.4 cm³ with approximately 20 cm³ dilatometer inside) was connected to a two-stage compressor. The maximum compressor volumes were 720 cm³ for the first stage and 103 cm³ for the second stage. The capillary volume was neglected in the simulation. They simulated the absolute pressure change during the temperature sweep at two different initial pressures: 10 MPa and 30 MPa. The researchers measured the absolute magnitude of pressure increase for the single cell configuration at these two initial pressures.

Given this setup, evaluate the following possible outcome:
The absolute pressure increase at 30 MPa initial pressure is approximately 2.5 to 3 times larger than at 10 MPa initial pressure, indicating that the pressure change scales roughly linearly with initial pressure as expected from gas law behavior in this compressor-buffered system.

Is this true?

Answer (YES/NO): YES